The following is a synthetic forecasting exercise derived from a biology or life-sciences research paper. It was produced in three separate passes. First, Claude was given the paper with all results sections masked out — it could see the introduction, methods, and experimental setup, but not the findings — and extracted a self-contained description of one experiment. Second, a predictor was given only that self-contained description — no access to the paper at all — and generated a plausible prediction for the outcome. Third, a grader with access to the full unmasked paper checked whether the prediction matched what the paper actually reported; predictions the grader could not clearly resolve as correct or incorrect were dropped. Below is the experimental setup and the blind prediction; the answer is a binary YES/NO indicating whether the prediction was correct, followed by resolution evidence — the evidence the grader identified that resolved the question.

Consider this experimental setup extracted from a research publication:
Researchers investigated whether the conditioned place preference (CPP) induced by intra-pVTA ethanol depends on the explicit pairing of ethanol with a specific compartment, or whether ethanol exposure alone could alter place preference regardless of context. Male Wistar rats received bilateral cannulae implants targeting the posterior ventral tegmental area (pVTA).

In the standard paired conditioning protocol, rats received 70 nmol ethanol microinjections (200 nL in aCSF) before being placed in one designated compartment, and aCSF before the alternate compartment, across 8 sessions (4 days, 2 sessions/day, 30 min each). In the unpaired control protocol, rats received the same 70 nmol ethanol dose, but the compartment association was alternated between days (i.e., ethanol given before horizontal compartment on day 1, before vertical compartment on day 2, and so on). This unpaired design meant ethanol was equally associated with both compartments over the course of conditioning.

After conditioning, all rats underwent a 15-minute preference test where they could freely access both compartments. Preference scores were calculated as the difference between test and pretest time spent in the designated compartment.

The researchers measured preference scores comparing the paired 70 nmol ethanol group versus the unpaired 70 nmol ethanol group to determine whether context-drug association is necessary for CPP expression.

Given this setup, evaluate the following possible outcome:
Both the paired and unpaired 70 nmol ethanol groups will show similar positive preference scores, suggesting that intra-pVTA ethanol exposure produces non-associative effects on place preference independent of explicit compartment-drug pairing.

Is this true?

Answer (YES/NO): NO